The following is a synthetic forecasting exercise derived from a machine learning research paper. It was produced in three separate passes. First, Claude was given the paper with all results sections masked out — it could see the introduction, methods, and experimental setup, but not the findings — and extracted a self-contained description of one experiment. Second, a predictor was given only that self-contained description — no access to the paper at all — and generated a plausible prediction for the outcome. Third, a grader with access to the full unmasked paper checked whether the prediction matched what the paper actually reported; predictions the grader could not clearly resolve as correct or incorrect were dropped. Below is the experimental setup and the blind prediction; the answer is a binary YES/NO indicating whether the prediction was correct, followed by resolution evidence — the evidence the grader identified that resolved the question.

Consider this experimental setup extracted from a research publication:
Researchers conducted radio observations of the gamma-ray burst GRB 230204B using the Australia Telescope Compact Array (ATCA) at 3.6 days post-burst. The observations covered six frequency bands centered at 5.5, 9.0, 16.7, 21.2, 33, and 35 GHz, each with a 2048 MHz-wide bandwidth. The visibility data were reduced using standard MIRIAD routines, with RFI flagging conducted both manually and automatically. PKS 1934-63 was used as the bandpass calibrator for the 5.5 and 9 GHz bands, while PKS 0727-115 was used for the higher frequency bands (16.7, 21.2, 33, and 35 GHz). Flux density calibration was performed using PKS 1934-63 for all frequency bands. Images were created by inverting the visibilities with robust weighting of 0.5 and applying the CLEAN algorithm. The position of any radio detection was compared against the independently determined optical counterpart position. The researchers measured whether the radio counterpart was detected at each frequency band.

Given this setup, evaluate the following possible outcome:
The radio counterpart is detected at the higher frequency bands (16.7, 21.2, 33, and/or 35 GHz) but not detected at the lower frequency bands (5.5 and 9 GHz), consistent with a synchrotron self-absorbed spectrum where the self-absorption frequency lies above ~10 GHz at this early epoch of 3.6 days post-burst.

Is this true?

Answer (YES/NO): NO